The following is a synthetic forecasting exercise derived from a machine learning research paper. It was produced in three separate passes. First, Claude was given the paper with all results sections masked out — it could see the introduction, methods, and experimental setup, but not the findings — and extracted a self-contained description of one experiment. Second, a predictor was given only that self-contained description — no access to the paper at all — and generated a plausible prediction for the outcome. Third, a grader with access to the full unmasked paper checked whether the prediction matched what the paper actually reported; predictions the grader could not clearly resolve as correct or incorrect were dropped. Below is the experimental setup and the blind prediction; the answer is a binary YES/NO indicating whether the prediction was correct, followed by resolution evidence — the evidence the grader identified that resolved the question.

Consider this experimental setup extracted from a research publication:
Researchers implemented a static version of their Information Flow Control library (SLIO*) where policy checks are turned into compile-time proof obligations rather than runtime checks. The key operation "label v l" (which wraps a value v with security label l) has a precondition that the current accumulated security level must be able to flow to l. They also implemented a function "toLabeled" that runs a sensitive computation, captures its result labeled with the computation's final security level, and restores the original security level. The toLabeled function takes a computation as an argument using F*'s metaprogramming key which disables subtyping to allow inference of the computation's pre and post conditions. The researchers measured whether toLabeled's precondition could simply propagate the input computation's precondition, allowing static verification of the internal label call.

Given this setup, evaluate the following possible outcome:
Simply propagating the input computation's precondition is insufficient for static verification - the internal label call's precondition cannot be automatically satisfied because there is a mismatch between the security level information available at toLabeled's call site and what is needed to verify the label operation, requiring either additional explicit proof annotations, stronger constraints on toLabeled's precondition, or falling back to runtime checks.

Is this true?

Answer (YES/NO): NO